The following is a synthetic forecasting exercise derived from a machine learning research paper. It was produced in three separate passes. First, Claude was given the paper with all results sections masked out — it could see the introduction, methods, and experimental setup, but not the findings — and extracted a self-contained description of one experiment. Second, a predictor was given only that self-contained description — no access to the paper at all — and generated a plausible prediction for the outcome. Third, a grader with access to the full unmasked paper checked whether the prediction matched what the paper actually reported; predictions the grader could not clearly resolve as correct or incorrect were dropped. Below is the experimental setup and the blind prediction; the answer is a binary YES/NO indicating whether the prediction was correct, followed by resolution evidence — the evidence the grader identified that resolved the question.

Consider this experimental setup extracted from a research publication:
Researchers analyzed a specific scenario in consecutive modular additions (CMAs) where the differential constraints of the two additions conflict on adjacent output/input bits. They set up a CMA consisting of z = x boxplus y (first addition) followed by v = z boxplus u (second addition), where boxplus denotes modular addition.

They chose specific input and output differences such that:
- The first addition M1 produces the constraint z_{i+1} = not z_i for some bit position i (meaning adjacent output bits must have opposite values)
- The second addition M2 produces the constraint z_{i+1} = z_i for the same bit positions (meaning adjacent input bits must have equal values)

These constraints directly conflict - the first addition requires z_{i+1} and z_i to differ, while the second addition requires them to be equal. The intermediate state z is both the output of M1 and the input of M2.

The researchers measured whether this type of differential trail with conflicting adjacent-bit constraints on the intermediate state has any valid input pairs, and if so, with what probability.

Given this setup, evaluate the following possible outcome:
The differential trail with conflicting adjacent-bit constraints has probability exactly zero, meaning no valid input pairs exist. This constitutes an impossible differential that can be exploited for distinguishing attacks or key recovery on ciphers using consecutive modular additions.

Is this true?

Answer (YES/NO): YES